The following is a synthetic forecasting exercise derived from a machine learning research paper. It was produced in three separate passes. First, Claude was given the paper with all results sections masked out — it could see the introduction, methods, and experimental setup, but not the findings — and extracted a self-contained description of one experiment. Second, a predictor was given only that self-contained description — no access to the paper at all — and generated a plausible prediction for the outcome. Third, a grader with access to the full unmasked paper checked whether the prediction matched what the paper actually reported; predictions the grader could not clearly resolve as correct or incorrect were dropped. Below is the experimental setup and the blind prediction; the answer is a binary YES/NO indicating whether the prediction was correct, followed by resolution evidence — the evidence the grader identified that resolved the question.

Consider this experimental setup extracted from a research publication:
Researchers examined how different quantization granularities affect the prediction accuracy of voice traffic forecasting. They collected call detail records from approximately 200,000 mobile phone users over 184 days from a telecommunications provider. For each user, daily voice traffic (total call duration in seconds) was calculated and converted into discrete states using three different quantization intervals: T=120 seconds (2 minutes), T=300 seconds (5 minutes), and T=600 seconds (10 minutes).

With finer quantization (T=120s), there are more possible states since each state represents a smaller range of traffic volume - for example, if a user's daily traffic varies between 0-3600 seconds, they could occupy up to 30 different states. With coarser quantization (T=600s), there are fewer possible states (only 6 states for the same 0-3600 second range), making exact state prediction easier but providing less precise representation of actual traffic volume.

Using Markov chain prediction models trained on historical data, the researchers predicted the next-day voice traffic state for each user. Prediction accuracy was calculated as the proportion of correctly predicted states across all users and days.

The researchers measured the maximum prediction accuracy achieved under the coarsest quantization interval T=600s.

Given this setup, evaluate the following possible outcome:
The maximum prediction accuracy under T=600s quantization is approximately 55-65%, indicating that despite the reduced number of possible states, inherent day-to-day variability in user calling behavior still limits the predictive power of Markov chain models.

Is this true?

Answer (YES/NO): NO